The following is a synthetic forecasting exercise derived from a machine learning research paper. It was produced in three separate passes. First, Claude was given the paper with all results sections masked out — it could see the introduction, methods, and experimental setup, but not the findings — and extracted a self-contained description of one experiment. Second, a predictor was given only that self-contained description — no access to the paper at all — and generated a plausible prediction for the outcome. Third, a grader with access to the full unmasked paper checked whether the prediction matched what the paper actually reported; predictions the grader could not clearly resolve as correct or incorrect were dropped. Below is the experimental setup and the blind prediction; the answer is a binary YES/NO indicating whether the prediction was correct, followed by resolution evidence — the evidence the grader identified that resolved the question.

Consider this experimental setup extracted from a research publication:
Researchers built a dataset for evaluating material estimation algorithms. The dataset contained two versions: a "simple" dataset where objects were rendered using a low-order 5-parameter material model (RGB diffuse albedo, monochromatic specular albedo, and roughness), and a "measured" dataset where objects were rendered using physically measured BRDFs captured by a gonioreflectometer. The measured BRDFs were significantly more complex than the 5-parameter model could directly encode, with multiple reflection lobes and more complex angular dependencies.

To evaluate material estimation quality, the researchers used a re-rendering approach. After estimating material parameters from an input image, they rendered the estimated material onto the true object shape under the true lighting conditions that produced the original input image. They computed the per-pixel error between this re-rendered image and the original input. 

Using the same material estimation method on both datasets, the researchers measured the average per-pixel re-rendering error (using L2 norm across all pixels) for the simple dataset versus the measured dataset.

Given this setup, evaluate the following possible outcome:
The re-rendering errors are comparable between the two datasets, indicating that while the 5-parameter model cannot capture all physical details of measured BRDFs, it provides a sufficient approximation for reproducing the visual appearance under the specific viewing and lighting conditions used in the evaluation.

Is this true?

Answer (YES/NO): YES